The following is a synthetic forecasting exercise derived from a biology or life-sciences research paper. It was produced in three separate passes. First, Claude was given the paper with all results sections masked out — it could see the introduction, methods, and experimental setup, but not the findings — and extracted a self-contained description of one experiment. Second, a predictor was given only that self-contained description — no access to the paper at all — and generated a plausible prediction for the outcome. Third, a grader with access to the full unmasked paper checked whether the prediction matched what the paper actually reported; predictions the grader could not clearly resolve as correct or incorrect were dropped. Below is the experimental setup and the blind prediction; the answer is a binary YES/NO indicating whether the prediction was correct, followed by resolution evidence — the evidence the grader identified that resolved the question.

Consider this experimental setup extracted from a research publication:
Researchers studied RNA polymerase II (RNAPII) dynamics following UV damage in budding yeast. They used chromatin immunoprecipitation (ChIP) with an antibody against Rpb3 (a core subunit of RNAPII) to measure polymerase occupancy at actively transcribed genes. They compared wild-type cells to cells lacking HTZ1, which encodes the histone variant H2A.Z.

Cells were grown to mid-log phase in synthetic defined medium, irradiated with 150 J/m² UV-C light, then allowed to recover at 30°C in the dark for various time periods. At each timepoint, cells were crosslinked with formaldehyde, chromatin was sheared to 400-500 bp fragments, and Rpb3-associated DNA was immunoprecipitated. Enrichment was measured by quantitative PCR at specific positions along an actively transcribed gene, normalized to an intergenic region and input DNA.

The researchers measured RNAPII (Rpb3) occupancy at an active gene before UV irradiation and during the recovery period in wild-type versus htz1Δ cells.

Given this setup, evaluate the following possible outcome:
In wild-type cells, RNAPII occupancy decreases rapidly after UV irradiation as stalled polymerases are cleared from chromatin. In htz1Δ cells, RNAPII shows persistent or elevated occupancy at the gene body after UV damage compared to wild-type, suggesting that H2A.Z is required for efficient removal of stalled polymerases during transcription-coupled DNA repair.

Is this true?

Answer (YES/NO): NO